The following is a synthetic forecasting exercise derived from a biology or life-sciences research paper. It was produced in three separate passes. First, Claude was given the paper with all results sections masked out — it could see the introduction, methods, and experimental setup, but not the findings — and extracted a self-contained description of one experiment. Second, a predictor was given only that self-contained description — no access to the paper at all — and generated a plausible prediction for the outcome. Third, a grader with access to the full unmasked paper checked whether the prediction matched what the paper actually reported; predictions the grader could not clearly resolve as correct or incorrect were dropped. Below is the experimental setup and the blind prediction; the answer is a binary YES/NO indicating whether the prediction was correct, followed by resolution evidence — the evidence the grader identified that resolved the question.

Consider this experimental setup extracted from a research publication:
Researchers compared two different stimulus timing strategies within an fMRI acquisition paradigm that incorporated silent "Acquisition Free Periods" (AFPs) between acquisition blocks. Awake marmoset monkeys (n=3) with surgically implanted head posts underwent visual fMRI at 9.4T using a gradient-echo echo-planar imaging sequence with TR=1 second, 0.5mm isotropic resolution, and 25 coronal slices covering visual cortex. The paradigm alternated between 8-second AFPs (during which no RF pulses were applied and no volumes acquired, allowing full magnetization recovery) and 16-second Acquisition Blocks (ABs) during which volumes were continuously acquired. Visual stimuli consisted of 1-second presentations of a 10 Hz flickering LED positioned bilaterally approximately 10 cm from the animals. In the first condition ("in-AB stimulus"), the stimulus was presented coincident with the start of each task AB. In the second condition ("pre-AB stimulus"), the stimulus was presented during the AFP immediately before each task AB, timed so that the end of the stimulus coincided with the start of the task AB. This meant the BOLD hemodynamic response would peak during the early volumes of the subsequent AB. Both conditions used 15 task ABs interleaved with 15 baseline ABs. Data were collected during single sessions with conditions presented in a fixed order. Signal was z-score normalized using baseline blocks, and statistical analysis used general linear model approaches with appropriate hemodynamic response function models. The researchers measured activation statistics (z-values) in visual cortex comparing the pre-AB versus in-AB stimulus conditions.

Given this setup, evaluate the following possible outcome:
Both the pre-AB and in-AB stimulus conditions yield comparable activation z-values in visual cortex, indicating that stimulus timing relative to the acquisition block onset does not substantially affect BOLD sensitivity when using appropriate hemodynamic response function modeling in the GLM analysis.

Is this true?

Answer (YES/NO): NO